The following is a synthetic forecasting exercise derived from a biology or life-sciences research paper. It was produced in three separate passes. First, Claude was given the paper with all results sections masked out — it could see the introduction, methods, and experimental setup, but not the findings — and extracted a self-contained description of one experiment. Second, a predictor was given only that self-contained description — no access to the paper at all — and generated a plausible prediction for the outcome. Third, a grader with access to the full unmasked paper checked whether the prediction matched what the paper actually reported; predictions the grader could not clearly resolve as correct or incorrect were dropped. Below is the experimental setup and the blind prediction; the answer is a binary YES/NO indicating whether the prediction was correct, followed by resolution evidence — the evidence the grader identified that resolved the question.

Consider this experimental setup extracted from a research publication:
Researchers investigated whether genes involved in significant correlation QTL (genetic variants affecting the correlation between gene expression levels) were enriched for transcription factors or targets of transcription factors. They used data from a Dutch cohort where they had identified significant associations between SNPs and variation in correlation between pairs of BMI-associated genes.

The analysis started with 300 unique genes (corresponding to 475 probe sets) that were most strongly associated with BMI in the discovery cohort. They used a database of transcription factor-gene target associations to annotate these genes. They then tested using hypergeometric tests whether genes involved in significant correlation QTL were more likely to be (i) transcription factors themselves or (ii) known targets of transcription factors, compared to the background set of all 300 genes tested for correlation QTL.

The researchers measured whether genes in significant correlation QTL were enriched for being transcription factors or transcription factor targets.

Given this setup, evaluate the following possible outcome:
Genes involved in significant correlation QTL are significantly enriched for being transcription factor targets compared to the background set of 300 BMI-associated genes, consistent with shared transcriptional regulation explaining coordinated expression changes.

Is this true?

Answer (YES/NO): YES